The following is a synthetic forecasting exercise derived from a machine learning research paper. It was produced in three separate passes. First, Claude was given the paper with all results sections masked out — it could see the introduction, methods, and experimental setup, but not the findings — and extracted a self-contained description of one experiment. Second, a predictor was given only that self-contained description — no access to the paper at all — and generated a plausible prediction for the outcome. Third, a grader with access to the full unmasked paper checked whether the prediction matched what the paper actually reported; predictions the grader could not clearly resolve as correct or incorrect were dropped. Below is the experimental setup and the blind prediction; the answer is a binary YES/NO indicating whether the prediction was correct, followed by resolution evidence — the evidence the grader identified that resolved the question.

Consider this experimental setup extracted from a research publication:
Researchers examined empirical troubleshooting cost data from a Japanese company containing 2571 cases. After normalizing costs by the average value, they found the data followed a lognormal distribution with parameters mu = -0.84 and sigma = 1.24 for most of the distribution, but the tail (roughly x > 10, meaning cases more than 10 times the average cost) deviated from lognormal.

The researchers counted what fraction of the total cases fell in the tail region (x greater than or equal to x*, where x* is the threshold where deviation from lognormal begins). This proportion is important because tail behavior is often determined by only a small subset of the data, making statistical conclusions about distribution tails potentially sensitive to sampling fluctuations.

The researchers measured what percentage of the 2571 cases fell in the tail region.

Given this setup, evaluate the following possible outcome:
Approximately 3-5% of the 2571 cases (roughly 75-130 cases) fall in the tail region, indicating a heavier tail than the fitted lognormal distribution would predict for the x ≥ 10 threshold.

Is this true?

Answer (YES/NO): YES